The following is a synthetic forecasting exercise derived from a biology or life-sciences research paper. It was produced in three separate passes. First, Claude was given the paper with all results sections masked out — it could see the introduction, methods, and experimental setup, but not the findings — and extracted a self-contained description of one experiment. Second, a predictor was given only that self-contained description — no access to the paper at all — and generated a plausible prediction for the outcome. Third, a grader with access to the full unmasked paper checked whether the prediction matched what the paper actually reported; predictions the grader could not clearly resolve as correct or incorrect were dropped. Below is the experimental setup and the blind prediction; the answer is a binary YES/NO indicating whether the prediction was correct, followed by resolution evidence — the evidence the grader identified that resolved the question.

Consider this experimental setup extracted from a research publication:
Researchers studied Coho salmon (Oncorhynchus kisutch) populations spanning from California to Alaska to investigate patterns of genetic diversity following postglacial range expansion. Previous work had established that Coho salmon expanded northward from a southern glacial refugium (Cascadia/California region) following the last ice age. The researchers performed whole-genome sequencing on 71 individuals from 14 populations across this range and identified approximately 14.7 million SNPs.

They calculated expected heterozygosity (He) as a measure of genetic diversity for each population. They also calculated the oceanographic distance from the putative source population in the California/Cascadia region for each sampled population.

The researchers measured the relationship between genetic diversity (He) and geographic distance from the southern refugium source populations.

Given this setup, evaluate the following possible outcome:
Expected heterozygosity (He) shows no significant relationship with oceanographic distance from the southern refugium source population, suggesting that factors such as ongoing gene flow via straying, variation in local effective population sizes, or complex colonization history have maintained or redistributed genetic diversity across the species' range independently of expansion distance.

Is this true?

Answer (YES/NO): NO